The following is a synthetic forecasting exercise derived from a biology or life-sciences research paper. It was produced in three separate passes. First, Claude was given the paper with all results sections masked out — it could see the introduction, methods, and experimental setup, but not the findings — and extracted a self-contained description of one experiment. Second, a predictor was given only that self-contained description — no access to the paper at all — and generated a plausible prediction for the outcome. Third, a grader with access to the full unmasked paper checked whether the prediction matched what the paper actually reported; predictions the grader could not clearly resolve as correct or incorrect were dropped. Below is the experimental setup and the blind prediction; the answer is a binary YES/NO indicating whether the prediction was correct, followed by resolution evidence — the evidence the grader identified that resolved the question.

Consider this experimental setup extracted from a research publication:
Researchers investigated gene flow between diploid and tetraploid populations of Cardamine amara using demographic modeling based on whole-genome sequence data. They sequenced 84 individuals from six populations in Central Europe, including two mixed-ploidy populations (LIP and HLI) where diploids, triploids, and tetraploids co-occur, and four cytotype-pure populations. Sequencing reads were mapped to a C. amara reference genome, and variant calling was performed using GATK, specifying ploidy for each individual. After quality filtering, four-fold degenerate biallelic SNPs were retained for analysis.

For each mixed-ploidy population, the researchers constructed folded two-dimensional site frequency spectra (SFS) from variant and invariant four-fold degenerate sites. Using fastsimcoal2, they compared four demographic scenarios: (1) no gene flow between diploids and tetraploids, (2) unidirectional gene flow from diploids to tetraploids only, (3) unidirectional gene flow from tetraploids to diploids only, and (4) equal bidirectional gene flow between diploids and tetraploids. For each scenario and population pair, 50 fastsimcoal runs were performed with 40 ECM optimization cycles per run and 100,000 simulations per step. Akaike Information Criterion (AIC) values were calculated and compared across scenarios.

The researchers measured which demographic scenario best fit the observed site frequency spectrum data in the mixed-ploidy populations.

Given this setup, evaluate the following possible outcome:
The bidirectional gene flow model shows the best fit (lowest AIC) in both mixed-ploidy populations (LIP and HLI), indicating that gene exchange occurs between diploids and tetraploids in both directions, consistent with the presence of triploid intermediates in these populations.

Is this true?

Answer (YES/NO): YES